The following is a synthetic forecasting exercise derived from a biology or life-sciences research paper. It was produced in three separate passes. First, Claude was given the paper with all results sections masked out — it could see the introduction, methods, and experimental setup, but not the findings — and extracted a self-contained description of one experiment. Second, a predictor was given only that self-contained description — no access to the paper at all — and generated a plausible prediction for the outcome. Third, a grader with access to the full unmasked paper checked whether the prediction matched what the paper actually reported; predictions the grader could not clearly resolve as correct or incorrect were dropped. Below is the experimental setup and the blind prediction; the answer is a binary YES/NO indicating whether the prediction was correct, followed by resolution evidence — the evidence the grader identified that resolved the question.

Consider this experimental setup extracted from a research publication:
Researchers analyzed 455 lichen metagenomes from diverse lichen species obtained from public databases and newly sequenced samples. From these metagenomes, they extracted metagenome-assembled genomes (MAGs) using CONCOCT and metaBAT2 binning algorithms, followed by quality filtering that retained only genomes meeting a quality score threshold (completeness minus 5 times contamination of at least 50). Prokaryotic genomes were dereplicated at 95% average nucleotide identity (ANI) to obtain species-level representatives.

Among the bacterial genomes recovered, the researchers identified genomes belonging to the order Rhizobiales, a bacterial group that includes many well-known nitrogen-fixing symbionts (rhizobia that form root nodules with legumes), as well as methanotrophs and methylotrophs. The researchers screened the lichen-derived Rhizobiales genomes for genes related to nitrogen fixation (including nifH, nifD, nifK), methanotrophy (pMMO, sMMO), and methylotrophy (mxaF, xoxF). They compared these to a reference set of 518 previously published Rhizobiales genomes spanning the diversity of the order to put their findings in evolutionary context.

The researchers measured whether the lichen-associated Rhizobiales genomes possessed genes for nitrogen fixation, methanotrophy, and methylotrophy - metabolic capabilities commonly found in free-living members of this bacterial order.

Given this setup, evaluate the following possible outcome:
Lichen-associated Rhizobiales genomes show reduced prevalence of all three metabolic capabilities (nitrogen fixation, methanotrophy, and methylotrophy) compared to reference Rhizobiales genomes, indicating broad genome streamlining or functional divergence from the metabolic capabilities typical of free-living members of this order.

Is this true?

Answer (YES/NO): NO